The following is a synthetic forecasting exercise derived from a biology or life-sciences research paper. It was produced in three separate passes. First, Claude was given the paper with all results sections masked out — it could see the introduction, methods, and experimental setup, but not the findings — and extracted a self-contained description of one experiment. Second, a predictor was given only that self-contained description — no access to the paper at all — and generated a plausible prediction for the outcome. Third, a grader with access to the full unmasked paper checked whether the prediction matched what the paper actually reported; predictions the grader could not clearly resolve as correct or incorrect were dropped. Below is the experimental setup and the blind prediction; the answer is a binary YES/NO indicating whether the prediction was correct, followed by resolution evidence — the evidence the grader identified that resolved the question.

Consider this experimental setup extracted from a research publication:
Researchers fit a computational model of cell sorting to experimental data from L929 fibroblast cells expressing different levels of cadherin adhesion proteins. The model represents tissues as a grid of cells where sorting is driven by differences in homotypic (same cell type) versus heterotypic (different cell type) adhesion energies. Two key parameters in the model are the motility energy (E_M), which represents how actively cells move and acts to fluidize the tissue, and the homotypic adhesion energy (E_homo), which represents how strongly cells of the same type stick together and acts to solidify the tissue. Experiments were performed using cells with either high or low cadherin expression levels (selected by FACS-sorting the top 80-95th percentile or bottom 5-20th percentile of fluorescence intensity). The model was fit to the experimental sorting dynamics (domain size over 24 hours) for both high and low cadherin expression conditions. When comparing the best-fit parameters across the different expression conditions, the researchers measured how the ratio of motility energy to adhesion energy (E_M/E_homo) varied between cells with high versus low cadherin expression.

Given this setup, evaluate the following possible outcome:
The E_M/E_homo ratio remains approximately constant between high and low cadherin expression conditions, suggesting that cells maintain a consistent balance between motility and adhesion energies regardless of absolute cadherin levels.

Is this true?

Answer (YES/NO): NO